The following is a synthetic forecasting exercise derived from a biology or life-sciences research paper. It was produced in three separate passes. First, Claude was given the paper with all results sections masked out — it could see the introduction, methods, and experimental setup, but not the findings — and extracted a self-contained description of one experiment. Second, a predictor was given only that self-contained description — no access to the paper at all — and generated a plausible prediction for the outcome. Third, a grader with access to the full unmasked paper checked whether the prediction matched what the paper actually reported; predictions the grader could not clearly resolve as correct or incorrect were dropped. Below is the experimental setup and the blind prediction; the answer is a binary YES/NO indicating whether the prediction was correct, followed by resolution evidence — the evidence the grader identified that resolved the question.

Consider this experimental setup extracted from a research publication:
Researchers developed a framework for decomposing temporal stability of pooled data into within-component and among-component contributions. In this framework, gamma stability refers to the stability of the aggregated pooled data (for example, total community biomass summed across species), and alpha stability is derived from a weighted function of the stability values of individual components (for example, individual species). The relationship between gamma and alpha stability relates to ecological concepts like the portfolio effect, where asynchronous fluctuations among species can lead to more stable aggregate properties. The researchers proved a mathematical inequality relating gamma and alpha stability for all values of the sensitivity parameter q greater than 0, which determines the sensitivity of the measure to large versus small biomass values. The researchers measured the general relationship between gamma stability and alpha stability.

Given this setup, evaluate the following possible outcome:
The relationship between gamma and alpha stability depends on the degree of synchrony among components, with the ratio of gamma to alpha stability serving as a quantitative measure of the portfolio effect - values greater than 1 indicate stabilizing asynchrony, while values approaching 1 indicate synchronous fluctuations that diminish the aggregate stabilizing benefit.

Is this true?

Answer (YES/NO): YES